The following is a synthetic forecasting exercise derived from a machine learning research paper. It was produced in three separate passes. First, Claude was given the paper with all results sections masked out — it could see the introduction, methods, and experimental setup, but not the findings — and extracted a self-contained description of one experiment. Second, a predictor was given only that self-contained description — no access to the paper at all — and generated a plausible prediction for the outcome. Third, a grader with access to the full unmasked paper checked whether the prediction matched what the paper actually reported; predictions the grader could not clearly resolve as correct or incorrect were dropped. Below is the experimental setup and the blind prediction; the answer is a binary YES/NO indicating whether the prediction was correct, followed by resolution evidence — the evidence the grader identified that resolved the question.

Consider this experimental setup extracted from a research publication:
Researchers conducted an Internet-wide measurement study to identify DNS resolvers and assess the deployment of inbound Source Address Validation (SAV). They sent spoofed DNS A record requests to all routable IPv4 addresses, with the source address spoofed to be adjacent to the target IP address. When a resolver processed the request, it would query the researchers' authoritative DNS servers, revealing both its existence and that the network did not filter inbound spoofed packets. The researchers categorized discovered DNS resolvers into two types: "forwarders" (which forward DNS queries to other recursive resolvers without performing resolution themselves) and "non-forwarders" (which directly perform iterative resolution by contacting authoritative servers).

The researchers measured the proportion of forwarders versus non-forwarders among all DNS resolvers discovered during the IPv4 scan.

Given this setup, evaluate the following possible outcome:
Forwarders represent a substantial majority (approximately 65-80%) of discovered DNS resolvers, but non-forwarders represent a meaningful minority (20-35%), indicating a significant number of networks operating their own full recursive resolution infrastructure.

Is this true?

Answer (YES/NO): NO